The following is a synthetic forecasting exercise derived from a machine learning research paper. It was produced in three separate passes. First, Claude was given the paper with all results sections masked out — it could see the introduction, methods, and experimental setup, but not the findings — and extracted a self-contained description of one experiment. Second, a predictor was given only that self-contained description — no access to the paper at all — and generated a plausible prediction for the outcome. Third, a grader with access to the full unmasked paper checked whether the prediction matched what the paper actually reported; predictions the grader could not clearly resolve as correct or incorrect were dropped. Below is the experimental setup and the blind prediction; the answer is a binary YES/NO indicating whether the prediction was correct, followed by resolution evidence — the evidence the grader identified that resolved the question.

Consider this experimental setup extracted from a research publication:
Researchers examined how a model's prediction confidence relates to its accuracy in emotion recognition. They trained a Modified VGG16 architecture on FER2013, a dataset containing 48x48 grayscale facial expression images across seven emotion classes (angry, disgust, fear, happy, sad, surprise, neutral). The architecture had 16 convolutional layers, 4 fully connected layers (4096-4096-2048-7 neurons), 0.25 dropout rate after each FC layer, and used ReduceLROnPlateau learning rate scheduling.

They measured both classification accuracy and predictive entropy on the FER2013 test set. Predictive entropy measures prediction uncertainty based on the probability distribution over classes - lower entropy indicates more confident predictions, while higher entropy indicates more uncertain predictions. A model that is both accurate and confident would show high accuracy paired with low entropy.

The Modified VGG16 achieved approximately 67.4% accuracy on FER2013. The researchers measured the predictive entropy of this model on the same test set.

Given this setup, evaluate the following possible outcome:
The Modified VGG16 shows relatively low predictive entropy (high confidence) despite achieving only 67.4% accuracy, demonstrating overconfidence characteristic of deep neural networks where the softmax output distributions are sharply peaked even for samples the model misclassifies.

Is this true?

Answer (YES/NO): NO